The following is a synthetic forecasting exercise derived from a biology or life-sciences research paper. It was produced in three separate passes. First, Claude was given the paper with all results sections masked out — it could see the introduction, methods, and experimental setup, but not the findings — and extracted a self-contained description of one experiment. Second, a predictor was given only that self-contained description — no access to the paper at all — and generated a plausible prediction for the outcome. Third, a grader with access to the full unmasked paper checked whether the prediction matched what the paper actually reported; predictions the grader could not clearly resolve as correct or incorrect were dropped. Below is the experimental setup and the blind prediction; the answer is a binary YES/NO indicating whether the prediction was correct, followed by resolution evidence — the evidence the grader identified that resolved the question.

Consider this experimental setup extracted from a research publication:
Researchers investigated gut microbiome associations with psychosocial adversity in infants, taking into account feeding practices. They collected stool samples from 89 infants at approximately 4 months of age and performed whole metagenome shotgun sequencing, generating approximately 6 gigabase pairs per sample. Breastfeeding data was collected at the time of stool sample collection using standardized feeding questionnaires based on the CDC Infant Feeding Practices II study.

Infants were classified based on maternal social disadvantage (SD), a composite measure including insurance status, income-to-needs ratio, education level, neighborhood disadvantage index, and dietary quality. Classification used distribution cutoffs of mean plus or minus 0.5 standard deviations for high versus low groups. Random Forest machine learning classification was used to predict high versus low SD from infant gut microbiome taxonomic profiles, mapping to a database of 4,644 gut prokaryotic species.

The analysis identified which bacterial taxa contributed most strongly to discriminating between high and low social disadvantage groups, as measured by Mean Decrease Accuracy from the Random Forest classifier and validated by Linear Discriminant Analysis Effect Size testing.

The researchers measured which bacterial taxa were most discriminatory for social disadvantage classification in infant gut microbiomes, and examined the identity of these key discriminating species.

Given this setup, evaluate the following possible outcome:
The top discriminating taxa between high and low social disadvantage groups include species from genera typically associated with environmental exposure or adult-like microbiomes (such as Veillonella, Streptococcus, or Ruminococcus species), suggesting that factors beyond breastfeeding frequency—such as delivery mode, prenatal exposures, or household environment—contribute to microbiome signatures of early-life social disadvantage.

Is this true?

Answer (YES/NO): NO